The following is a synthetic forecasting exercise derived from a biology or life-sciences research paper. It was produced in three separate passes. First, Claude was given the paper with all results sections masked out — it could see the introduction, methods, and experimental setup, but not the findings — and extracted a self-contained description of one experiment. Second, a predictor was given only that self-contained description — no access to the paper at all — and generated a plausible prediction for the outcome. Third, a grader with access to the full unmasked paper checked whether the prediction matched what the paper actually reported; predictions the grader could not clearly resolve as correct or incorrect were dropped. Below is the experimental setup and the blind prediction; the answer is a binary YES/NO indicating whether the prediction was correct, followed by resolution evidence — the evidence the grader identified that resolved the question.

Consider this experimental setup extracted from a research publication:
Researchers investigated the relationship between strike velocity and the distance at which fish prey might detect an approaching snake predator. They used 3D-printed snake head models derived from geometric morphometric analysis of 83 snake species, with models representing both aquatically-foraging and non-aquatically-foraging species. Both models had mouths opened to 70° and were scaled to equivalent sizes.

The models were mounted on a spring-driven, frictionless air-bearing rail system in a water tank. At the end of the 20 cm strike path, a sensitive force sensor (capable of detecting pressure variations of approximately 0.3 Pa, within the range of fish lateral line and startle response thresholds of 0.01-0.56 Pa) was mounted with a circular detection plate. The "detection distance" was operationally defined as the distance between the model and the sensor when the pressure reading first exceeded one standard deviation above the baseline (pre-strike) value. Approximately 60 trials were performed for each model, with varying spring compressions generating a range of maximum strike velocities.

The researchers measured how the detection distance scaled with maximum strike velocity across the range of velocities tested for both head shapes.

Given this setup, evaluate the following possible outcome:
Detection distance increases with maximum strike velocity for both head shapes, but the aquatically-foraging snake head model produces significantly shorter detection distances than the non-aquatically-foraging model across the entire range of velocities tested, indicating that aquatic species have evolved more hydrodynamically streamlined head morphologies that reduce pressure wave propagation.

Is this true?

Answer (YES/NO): NO